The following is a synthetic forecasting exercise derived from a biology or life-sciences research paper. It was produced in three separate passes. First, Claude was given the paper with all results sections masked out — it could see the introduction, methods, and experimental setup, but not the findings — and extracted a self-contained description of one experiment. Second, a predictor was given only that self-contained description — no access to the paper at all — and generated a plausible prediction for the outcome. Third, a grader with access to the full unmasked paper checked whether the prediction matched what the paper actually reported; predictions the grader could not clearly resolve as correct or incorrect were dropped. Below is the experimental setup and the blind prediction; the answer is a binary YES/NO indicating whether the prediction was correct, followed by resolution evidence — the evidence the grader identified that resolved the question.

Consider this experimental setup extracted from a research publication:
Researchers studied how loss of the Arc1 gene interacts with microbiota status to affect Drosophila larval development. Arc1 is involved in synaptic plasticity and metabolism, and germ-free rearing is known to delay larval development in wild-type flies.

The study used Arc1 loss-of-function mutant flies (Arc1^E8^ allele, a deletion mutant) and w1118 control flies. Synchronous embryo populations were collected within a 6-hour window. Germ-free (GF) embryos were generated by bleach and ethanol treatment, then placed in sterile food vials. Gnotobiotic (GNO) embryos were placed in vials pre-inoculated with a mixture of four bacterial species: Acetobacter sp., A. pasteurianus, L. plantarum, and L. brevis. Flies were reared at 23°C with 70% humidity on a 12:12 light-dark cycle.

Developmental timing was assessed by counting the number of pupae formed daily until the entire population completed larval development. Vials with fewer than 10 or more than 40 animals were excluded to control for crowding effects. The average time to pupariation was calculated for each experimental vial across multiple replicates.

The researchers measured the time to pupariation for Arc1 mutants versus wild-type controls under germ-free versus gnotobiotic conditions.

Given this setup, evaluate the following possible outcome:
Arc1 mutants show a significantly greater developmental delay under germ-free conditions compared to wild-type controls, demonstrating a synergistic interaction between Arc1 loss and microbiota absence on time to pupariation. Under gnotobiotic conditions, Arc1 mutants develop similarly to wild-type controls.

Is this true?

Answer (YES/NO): YES